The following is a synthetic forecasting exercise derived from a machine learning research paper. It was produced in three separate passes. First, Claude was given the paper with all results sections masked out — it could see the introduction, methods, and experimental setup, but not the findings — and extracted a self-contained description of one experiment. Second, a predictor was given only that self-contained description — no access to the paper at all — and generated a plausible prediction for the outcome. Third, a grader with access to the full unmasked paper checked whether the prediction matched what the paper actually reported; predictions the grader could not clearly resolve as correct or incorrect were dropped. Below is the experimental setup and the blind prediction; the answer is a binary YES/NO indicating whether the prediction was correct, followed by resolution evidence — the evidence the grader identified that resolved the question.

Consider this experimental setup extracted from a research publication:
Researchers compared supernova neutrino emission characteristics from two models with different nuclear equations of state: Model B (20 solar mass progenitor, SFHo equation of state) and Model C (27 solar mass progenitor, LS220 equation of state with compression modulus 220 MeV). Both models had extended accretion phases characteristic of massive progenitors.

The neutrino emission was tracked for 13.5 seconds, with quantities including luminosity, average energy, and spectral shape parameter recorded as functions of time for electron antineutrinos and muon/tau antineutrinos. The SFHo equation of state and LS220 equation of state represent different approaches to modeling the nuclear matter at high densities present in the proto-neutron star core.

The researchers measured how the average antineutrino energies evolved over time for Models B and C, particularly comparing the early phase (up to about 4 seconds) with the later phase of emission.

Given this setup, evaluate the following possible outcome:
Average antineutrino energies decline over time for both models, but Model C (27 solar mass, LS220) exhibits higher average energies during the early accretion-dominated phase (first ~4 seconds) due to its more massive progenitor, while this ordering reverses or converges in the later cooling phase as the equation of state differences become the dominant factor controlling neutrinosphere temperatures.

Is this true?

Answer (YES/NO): NO